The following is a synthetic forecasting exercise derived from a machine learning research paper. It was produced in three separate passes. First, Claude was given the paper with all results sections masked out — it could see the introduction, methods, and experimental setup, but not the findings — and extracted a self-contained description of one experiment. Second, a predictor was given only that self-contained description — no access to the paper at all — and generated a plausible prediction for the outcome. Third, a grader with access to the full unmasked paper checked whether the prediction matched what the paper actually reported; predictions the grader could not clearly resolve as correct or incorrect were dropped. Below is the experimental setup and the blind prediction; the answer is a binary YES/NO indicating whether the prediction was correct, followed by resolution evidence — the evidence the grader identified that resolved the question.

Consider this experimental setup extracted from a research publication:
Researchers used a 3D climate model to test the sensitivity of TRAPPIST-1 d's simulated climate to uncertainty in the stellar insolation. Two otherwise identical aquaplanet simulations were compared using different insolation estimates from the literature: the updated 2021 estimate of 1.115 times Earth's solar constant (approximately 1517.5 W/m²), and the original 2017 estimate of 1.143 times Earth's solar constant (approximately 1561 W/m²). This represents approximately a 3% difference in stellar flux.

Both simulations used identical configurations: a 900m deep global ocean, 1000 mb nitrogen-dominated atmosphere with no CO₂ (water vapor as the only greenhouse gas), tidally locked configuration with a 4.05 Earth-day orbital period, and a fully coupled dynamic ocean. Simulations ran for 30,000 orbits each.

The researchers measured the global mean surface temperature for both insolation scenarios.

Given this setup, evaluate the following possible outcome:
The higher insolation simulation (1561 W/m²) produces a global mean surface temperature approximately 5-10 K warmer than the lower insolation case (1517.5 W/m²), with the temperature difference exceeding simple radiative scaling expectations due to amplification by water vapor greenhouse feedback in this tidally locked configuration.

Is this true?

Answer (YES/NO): NO